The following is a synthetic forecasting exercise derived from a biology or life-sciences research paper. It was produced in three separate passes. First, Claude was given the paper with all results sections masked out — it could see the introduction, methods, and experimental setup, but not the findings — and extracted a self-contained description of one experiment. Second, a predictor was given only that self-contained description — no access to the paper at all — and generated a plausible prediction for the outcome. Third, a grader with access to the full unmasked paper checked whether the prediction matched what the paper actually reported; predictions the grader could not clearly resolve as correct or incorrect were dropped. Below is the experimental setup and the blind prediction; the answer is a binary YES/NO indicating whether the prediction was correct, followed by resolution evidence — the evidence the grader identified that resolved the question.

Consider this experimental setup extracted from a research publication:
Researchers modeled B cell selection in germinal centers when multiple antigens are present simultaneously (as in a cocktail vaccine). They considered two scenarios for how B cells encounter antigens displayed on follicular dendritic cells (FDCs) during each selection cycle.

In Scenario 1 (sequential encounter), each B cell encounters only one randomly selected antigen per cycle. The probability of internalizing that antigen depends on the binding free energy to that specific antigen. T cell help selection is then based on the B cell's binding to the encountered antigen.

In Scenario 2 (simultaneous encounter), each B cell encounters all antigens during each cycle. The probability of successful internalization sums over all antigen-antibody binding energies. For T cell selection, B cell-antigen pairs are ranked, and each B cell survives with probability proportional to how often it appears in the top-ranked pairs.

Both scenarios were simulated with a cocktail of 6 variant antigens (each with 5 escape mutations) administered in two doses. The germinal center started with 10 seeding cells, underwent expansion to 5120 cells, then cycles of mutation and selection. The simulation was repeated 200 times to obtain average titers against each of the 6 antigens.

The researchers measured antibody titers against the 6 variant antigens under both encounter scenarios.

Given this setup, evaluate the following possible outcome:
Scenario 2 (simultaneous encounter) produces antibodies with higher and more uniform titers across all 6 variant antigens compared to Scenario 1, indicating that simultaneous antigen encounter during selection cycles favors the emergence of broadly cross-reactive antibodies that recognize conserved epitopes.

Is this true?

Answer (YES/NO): NO